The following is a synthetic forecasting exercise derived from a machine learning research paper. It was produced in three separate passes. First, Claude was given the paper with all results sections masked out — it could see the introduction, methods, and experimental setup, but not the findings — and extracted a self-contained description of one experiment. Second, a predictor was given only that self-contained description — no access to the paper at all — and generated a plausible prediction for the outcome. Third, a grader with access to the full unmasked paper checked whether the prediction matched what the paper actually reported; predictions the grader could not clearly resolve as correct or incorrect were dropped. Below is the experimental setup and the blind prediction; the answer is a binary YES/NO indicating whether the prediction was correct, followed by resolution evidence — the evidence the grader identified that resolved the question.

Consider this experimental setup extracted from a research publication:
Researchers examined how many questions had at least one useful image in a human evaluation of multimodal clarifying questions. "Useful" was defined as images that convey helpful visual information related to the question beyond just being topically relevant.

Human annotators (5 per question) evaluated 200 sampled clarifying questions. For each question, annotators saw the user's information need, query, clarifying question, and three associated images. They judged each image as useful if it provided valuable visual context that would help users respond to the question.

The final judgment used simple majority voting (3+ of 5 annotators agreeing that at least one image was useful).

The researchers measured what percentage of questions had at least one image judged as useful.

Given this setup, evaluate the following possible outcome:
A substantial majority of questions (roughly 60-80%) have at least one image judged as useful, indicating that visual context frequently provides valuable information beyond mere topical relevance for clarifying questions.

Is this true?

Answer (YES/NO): NO